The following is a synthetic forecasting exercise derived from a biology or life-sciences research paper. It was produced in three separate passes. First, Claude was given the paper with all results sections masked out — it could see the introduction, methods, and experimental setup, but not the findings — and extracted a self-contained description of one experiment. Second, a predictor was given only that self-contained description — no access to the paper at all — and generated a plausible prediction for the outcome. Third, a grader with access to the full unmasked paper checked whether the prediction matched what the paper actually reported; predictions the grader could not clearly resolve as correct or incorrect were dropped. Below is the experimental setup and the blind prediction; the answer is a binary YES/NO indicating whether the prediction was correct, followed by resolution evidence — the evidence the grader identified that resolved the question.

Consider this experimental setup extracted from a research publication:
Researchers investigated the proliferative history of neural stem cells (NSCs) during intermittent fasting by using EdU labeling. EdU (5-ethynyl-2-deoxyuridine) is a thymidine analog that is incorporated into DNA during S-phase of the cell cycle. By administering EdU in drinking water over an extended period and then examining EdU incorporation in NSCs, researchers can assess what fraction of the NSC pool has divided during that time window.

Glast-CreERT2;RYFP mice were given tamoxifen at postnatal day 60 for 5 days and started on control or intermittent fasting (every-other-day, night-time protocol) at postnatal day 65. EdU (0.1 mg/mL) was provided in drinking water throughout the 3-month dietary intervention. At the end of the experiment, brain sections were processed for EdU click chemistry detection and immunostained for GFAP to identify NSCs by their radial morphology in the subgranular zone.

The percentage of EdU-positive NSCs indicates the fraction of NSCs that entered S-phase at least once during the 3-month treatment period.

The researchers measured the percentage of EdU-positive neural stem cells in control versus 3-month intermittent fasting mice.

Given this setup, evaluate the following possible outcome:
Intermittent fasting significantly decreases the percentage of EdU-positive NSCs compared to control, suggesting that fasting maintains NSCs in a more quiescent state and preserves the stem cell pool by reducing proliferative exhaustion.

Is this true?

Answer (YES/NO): NO